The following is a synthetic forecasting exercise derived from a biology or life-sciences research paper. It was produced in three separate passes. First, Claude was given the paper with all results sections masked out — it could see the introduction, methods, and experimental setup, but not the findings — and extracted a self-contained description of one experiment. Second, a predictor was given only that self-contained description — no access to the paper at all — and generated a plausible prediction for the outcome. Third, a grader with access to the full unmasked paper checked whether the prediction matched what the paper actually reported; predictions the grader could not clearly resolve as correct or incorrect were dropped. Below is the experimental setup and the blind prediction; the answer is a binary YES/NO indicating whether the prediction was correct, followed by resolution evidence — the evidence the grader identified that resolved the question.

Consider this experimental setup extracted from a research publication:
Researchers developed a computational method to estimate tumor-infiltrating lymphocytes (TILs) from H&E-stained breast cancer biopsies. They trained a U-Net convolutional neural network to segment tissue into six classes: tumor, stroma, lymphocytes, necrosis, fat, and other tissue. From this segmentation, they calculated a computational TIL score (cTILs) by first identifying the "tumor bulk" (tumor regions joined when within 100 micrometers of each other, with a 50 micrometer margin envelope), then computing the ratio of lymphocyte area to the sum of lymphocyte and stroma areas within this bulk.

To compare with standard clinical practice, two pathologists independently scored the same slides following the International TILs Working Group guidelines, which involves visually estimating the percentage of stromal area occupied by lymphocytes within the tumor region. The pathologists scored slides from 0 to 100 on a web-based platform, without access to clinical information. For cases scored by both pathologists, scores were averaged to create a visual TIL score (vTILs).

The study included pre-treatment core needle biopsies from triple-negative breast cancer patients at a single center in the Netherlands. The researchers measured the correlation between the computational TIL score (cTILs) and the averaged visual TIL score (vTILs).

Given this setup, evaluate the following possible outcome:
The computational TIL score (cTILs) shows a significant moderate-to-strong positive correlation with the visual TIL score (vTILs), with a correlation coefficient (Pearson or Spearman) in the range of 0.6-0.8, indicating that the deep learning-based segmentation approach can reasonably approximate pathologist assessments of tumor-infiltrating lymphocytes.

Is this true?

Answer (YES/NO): YES